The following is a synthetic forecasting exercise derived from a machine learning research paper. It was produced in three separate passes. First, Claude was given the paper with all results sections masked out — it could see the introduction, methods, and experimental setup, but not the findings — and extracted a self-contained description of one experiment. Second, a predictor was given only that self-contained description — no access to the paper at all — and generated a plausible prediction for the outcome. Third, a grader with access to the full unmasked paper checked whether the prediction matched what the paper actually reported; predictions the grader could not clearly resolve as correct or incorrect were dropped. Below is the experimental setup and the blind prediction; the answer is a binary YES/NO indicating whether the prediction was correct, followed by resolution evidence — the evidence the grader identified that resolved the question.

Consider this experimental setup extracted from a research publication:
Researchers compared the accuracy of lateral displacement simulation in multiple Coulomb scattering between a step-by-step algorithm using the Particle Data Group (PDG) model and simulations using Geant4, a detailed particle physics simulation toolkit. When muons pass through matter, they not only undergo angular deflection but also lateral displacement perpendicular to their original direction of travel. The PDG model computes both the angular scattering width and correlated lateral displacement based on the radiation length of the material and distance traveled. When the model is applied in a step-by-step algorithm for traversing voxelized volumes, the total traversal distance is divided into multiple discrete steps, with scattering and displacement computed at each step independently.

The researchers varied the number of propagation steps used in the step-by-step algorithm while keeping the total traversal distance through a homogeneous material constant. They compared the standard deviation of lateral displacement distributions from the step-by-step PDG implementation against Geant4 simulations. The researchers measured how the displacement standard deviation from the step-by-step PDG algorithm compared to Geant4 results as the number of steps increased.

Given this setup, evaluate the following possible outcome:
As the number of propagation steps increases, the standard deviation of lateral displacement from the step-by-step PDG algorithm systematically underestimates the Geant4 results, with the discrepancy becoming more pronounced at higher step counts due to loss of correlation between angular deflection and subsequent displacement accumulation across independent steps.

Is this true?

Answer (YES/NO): YES